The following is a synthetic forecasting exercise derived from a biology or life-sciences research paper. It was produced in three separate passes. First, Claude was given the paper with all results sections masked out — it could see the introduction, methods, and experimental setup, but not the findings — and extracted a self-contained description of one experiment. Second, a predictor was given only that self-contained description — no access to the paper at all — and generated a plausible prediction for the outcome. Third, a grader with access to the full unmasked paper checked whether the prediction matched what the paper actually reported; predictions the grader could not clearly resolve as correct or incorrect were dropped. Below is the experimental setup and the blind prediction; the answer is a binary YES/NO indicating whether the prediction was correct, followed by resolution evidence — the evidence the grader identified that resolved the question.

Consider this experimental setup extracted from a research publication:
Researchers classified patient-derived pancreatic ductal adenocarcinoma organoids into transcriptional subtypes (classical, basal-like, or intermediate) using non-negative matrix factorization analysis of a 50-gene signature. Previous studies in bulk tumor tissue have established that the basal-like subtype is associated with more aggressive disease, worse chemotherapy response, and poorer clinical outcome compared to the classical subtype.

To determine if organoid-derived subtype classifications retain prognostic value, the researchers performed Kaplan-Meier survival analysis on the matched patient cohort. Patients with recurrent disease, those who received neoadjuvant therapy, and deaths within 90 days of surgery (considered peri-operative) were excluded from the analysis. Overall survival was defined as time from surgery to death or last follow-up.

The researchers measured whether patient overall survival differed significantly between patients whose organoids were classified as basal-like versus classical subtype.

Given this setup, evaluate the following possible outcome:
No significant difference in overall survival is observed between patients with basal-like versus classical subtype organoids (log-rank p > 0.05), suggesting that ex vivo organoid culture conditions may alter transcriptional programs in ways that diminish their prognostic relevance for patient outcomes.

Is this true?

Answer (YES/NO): NO